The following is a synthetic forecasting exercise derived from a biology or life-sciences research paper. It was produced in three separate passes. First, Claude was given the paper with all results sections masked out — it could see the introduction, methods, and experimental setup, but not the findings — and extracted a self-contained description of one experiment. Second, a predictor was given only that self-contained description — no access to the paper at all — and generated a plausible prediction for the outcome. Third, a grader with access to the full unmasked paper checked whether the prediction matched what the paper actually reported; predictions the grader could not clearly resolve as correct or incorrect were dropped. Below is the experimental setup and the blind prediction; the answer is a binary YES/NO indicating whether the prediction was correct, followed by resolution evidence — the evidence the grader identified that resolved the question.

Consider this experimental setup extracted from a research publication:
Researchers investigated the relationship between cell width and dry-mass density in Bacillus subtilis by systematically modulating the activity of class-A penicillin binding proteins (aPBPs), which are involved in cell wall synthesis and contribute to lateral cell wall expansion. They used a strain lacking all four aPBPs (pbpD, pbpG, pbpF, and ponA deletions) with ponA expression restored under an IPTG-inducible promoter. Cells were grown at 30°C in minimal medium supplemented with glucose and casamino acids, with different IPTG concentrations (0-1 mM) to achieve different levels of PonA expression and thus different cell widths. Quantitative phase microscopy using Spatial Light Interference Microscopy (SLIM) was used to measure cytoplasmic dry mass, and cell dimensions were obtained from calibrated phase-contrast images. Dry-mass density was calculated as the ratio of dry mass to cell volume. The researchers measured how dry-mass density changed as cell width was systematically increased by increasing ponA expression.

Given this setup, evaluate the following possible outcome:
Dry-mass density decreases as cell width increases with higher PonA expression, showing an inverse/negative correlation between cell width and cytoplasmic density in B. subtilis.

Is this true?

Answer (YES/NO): YES